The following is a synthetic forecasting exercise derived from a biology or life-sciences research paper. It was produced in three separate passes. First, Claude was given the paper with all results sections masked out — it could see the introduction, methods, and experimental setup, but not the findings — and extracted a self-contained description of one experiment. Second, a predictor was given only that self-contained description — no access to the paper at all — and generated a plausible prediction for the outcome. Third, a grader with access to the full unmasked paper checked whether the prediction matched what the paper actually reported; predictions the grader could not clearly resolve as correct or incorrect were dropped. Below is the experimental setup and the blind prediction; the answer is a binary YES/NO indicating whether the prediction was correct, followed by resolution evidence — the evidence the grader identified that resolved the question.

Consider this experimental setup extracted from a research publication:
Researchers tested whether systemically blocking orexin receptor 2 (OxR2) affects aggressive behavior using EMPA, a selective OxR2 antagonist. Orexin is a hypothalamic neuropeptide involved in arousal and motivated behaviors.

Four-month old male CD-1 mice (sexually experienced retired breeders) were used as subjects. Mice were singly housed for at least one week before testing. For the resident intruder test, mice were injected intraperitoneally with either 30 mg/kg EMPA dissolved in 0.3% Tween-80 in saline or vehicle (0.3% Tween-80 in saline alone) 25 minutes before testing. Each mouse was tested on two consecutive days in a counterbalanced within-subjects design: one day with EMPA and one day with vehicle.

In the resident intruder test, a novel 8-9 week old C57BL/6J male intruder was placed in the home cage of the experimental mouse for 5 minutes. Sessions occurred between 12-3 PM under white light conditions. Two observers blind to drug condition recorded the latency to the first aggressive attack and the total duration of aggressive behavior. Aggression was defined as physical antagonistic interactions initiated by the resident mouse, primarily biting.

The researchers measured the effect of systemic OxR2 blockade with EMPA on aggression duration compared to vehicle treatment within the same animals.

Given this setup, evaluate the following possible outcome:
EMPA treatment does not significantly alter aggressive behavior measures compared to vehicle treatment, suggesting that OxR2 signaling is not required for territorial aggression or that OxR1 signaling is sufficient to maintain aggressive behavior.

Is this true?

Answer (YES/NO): NO